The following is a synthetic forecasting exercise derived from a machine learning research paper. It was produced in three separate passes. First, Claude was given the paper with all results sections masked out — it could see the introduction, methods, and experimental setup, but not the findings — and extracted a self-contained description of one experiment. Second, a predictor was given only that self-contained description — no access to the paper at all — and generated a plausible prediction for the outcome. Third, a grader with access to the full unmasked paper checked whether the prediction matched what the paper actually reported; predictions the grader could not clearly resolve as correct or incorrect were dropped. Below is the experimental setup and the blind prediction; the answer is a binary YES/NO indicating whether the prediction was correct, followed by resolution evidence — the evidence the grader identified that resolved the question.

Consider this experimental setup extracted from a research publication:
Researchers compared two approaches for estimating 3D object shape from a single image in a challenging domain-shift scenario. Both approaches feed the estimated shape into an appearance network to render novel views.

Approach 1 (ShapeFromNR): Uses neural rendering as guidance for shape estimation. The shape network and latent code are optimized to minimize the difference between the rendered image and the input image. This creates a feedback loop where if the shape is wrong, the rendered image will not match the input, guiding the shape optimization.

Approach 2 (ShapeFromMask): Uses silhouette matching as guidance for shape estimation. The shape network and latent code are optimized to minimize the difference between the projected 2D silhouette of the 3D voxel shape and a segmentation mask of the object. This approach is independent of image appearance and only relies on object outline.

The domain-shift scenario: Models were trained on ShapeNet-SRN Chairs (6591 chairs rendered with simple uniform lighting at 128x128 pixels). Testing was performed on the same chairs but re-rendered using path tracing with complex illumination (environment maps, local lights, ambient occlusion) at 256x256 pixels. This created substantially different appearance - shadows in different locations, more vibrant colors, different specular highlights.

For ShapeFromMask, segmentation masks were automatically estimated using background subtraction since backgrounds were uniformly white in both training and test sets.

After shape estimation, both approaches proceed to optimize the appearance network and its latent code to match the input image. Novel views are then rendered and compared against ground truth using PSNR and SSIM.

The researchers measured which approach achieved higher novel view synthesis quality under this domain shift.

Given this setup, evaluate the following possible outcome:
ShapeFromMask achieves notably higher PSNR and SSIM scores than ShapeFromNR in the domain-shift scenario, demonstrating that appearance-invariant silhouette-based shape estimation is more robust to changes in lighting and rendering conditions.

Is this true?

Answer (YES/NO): YES